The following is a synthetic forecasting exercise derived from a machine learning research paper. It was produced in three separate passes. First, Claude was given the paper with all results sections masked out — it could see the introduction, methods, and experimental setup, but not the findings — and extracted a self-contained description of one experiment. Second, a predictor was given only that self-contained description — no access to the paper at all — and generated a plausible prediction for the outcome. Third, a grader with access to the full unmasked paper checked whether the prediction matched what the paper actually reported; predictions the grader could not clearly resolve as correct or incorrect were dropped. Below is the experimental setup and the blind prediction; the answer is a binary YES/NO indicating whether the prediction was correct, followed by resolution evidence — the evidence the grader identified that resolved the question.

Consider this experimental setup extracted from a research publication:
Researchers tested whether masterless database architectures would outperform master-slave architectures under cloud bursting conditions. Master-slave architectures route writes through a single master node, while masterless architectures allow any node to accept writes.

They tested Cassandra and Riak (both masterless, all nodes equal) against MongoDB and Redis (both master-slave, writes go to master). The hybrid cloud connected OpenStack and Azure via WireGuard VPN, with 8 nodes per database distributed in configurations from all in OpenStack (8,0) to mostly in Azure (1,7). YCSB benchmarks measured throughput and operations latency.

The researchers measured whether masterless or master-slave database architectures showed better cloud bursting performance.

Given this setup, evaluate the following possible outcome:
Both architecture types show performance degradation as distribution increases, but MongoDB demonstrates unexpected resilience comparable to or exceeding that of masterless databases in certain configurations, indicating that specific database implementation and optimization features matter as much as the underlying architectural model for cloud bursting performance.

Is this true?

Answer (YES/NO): NO